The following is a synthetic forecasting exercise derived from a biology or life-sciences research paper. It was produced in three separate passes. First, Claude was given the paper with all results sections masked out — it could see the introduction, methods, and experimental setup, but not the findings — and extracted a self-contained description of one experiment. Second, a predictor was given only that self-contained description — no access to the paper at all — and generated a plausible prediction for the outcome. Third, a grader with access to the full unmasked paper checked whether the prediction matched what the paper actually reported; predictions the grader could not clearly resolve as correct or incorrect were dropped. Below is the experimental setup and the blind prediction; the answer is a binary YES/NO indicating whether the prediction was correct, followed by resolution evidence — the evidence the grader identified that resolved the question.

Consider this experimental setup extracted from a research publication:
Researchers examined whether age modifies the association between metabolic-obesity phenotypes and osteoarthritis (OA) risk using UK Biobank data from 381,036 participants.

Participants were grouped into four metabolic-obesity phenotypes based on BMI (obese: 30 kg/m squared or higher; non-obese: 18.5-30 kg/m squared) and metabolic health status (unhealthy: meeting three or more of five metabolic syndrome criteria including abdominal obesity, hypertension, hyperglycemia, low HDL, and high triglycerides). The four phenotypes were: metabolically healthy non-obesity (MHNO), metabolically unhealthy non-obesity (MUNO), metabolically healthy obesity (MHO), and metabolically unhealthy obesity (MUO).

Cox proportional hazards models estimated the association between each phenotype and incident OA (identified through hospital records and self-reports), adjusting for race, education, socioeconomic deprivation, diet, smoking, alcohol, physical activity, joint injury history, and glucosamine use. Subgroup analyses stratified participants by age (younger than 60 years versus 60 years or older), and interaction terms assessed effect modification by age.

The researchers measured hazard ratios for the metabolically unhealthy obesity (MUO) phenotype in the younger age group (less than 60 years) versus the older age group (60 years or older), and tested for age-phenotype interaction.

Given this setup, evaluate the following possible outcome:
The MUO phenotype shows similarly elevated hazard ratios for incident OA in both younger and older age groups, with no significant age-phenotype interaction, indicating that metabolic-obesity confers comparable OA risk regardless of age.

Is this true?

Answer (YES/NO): NO